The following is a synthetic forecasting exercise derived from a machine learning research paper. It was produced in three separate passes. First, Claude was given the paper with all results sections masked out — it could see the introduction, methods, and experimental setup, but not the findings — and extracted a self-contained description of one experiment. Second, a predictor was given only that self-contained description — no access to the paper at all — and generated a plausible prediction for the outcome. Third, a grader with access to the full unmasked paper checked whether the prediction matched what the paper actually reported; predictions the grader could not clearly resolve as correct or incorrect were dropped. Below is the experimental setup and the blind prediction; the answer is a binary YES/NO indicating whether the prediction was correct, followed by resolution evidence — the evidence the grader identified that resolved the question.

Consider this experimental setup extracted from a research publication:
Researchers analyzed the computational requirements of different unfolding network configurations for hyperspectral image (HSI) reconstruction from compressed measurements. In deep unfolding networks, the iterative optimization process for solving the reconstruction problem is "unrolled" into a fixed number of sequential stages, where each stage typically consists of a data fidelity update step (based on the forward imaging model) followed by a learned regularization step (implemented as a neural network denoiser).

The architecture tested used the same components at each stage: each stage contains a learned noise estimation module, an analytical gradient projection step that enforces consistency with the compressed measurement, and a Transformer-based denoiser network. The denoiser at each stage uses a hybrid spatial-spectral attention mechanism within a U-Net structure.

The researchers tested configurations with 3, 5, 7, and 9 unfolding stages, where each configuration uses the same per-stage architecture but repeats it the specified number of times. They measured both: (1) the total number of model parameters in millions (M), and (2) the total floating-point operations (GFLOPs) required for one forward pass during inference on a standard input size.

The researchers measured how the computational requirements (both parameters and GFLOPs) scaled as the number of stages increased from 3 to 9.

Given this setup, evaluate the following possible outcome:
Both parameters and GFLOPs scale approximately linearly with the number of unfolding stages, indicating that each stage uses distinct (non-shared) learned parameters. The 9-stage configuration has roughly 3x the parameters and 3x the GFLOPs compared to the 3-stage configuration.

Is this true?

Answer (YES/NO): YES